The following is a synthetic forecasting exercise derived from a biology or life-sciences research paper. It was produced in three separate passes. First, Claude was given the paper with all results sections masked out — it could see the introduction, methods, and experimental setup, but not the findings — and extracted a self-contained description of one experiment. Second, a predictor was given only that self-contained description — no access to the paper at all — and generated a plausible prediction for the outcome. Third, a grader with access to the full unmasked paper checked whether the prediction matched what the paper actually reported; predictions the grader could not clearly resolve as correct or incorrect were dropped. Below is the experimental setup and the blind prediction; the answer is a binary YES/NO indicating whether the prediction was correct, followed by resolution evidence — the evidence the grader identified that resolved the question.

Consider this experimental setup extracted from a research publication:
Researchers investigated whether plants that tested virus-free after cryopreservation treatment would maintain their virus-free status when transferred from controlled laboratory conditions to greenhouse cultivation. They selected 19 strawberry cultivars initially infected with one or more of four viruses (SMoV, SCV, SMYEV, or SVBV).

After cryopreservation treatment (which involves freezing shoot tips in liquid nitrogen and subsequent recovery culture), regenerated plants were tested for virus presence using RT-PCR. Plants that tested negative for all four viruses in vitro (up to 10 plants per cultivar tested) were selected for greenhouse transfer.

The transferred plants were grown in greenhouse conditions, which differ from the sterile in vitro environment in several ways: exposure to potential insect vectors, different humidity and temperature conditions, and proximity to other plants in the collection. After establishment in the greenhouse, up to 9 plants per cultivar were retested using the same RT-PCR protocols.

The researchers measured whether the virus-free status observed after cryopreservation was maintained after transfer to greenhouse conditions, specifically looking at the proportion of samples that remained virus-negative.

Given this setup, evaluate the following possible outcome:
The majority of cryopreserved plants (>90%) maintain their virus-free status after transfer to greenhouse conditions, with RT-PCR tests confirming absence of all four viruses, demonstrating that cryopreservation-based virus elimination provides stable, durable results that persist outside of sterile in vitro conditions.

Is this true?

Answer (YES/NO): NO